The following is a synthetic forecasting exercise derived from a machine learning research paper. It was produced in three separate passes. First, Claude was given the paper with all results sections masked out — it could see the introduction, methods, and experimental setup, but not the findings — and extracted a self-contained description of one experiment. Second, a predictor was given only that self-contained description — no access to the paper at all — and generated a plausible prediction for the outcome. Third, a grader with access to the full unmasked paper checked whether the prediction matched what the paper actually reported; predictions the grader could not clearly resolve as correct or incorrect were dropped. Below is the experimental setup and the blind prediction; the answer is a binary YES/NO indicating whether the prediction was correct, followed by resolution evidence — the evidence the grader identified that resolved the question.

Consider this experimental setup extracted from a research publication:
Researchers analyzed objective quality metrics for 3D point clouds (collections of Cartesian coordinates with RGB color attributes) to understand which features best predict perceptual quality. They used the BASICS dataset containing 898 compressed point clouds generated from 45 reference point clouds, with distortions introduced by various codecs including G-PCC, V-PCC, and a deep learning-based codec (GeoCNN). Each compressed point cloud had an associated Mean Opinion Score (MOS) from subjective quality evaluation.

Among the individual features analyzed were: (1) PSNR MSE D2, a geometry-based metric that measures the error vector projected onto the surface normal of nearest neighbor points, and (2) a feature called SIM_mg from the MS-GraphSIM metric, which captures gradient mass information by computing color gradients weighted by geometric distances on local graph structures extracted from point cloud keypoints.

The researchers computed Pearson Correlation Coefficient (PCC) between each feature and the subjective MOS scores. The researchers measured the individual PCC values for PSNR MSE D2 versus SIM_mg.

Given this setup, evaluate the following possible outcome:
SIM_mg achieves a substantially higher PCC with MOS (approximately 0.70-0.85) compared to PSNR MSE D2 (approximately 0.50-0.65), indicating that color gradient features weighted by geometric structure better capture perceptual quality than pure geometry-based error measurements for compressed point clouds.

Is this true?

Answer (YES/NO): NO